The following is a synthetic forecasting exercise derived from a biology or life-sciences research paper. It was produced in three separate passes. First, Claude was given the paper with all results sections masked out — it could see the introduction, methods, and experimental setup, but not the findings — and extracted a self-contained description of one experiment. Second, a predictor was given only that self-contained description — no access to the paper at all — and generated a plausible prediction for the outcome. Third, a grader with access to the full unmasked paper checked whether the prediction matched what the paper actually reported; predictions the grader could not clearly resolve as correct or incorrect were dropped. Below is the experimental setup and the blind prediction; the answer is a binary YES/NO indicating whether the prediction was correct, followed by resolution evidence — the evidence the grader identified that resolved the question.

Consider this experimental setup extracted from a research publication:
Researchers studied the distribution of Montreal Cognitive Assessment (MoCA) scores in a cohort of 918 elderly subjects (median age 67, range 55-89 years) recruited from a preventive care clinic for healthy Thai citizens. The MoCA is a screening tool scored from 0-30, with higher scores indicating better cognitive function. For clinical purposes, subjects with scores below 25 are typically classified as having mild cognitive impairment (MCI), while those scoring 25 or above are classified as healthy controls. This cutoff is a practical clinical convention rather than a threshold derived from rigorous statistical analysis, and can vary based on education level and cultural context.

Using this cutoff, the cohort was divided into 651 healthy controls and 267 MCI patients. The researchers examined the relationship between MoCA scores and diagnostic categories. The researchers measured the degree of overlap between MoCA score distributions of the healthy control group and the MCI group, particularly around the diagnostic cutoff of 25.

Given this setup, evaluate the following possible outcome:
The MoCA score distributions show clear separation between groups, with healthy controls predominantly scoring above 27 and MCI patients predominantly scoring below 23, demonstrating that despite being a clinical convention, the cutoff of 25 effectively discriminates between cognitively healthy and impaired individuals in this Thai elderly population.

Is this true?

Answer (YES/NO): NO